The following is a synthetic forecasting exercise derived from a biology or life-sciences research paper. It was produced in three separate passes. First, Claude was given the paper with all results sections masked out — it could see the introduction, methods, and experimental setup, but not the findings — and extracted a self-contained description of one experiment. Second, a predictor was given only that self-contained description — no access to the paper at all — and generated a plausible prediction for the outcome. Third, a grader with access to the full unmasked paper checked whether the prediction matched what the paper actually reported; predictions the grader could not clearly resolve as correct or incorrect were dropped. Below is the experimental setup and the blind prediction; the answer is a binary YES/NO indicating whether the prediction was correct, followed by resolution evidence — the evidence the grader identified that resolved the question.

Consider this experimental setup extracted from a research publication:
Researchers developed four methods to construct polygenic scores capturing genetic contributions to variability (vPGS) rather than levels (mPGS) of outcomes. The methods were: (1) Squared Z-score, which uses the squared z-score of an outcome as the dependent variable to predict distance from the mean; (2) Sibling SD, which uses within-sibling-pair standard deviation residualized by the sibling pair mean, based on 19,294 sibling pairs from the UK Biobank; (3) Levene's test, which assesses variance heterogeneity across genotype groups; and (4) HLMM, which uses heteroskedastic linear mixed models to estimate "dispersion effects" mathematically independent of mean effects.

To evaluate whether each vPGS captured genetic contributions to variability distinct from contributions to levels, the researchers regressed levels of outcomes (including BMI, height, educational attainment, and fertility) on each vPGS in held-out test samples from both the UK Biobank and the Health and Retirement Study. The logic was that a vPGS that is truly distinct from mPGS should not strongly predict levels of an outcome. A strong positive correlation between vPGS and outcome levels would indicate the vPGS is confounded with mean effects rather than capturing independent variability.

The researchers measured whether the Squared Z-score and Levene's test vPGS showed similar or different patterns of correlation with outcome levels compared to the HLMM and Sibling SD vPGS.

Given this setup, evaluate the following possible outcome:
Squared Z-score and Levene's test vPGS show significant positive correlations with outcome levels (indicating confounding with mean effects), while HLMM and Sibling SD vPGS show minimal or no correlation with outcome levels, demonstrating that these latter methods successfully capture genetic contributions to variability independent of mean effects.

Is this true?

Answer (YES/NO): NO